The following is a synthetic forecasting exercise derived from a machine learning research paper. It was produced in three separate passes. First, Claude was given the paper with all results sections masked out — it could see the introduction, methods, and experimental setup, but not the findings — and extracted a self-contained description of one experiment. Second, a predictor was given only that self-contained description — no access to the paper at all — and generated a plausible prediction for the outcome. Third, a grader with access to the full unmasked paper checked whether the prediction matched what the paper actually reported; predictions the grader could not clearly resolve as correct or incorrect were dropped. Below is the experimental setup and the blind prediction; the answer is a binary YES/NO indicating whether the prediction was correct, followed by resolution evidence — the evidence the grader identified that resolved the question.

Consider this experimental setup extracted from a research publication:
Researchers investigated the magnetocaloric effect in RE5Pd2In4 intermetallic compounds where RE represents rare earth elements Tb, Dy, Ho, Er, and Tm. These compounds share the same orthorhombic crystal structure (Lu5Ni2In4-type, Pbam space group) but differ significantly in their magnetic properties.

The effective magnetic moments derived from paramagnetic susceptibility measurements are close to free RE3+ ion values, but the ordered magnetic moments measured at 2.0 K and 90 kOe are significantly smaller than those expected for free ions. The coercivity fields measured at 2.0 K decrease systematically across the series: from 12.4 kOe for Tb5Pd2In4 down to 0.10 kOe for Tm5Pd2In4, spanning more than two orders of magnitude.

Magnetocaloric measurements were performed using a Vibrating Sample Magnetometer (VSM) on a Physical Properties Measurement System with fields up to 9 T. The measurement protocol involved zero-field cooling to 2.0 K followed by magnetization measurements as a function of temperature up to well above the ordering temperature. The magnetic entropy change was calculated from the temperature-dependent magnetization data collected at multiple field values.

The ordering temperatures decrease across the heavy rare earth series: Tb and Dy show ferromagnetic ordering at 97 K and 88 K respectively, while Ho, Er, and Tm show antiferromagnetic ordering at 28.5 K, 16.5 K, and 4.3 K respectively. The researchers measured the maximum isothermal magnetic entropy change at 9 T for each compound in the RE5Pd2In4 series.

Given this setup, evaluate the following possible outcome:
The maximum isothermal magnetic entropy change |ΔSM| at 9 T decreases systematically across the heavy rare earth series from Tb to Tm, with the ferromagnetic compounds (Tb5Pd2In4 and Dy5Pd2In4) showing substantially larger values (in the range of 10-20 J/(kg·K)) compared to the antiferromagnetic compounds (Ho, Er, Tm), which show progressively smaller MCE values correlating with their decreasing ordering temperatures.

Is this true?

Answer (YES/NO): NO